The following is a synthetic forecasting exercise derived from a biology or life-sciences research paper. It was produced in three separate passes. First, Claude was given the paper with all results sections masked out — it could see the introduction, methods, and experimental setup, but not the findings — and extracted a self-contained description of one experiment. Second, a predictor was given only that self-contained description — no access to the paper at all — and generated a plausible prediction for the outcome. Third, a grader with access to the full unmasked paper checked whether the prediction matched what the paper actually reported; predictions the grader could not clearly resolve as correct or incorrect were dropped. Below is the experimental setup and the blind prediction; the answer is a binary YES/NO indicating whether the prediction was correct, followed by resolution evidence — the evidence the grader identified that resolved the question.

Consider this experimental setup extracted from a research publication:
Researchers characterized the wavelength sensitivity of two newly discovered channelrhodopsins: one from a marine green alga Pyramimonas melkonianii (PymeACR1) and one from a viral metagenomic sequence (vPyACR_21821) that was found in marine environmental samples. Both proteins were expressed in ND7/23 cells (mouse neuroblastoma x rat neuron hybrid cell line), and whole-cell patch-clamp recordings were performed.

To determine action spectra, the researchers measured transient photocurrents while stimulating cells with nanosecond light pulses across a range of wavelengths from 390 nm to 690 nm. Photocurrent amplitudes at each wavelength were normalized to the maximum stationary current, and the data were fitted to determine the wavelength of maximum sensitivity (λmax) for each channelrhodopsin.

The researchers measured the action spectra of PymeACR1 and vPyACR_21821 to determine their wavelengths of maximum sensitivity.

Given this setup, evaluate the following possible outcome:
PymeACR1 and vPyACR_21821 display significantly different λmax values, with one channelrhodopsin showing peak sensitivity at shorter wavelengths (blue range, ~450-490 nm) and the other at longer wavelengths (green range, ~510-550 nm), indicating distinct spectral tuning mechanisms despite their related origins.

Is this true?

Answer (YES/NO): NO